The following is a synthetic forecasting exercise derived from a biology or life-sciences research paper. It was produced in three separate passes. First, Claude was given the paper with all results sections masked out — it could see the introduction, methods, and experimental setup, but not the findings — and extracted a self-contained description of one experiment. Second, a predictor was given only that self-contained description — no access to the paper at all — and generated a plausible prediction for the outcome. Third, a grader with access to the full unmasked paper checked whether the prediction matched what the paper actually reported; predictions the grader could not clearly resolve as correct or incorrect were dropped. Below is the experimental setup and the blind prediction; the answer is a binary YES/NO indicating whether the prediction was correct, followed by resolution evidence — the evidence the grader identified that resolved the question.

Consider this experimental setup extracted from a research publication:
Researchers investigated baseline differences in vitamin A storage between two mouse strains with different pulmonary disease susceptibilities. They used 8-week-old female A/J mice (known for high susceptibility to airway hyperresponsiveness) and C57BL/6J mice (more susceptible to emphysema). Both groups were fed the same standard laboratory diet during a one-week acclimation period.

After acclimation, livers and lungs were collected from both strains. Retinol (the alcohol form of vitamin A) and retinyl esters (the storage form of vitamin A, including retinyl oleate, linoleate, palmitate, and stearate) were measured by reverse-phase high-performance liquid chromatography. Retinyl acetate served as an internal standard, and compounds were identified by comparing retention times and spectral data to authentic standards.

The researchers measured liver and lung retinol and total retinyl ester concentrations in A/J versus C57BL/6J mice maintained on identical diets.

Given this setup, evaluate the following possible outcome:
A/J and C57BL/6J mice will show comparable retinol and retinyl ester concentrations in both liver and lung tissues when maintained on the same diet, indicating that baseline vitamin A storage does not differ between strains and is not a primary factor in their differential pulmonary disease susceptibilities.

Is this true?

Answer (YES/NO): NO